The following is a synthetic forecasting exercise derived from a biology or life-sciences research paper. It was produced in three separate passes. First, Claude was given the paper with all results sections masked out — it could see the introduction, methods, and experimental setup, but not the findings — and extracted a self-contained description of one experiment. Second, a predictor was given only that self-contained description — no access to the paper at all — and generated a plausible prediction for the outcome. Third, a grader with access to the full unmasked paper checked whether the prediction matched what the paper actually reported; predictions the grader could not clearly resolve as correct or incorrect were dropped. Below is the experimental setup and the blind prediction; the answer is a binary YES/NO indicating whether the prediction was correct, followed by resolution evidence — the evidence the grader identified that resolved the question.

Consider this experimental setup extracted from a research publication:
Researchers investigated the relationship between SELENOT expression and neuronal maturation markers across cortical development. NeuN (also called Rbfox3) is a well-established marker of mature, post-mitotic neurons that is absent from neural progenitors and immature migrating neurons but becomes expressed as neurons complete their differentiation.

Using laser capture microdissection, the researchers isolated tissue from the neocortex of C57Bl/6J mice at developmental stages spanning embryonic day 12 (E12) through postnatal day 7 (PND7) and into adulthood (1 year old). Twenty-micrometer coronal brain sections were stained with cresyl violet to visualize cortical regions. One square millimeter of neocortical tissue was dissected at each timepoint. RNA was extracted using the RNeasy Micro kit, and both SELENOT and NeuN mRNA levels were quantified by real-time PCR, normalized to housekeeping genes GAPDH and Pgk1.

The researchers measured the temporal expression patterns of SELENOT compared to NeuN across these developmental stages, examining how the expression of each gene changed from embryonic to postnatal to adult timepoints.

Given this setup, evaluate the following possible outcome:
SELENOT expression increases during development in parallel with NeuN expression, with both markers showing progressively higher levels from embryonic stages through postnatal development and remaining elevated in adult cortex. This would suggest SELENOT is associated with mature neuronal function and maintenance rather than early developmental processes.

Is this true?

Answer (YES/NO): YES